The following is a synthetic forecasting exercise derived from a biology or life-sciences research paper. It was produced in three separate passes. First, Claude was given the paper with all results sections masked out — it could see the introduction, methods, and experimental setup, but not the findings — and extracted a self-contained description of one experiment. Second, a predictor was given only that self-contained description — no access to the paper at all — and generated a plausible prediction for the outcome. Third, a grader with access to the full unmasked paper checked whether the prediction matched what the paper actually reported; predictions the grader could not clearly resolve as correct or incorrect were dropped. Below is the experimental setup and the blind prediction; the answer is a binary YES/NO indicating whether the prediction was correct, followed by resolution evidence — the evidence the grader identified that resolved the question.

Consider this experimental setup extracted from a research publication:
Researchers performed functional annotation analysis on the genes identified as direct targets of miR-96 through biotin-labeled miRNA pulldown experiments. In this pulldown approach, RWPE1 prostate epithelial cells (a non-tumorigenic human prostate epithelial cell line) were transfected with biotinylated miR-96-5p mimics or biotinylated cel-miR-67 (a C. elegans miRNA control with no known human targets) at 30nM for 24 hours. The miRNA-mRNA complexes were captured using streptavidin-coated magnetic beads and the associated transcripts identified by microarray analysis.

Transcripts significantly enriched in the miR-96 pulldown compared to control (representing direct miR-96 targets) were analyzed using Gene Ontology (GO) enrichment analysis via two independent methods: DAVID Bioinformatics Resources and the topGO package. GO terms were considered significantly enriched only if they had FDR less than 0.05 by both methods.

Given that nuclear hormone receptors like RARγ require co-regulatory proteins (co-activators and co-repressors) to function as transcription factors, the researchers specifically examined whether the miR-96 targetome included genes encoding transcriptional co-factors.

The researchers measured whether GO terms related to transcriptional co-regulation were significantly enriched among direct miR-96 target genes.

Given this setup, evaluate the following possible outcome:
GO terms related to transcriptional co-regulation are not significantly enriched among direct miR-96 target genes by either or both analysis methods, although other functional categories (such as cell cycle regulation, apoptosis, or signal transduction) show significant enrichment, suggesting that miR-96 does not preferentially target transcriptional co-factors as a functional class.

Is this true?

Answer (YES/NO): NO